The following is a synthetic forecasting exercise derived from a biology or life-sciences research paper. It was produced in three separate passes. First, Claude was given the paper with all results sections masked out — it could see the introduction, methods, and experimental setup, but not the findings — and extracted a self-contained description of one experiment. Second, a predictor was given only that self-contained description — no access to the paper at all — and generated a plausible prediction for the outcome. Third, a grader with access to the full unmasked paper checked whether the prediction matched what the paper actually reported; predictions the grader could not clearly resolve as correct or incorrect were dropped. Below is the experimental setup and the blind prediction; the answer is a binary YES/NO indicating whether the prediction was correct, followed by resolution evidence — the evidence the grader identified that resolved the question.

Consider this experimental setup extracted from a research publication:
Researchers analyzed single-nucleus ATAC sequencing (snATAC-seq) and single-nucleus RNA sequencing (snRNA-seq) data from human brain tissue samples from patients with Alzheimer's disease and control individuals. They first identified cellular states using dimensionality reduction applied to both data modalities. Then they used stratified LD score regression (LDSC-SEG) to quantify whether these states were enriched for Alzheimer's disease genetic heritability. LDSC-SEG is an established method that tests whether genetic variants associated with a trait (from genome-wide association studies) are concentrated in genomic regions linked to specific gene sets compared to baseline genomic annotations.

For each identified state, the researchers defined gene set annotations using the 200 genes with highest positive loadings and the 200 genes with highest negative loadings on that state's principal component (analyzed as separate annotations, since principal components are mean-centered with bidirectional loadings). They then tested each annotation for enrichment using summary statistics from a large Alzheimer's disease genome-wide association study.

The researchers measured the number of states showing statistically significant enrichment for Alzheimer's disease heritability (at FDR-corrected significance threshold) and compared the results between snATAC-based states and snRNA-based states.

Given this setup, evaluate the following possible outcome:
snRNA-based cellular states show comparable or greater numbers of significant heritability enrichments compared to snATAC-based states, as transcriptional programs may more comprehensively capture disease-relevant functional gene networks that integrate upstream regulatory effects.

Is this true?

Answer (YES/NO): NO